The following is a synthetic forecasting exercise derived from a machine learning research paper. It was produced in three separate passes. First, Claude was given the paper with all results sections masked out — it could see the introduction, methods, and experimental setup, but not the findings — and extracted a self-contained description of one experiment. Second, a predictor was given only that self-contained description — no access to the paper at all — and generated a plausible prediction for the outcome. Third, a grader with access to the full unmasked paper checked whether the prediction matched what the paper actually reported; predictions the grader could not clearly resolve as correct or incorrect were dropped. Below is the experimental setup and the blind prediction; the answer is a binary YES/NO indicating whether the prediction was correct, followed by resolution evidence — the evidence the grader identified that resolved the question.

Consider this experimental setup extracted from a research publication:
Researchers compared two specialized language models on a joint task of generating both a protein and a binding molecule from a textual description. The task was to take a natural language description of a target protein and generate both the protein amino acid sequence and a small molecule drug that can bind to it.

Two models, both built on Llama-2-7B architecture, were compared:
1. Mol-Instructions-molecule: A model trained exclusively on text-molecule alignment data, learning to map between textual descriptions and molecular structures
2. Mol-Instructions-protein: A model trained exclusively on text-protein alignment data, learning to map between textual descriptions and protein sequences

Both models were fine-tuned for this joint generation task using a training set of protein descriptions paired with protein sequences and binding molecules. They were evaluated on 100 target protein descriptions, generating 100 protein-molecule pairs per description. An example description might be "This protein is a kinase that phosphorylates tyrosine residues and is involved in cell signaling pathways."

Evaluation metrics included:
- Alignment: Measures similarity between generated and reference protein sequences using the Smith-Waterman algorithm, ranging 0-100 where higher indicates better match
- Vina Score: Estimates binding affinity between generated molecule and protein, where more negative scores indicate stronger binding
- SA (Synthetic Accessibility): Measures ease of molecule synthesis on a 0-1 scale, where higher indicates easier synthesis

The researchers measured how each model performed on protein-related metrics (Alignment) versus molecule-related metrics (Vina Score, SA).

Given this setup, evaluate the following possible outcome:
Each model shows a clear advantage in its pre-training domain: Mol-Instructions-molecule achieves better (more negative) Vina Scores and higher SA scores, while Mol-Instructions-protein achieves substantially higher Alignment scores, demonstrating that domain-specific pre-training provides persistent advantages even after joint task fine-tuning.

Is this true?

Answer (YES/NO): YES